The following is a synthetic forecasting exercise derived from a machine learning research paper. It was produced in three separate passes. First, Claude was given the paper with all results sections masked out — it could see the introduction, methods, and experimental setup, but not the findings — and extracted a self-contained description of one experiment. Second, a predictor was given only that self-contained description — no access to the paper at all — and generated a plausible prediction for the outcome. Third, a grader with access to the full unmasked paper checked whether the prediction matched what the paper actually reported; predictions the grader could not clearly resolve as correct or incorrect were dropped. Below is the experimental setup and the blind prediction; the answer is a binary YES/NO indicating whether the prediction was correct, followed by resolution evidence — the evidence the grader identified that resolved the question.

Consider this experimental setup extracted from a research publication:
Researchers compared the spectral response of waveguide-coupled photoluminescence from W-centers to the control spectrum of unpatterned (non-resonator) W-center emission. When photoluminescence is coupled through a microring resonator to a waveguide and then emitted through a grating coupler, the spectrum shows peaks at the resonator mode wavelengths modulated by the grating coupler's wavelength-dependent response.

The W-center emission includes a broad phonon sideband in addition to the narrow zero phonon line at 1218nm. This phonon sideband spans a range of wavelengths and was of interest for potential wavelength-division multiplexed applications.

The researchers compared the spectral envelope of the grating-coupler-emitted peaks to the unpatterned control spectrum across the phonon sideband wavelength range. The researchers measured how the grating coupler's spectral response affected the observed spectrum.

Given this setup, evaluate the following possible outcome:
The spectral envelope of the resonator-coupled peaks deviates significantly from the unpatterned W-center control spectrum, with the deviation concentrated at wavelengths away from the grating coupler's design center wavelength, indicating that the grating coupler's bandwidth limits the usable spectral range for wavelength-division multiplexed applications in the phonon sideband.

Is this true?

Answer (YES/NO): NO